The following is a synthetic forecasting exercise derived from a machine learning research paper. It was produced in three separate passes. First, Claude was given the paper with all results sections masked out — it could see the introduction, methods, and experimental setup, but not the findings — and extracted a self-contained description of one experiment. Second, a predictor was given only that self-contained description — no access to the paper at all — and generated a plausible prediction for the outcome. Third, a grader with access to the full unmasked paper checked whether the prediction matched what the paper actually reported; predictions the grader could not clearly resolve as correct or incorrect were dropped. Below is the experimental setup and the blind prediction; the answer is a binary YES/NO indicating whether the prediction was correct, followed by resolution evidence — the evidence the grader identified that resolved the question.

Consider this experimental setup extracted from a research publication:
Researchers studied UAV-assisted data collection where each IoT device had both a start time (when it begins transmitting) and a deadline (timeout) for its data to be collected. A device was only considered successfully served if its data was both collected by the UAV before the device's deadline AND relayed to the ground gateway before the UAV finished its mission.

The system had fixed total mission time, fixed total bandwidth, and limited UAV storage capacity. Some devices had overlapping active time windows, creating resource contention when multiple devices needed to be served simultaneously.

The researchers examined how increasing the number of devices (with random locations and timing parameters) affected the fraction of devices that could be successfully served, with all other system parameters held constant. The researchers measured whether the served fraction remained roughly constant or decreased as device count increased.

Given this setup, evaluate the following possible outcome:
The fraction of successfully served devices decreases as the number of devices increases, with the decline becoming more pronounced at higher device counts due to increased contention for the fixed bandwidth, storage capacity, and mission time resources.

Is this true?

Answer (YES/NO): YES